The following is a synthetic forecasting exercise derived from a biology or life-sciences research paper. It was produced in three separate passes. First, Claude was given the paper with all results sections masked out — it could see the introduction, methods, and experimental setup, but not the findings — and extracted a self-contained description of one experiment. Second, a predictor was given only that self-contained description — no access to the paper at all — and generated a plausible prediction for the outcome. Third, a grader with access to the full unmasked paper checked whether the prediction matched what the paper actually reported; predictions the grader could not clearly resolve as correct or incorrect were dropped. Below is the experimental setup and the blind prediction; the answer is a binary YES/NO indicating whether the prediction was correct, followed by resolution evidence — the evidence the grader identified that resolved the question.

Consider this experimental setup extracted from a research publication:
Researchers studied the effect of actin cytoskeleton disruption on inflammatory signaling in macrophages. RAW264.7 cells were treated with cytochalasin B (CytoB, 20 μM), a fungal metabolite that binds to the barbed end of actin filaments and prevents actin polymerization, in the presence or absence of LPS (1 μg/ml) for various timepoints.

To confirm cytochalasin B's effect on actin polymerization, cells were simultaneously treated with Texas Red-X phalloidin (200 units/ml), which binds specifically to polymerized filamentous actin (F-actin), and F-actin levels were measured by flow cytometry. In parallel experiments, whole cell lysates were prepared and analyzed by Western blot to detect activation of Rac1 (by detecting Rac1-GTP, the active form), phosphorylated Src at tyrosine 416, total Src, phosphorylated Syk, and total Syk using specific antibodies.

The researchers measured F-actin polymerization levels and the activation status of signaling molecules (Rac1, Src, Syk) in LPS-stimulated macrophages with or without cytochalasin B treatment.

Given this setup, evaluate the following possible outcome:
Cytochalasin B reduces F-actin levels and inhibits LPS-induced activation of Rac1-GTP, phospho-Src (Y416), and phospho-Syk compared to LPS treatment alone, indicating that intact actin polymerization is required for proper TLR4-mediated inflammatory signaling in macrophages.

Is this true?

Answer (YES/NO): NO